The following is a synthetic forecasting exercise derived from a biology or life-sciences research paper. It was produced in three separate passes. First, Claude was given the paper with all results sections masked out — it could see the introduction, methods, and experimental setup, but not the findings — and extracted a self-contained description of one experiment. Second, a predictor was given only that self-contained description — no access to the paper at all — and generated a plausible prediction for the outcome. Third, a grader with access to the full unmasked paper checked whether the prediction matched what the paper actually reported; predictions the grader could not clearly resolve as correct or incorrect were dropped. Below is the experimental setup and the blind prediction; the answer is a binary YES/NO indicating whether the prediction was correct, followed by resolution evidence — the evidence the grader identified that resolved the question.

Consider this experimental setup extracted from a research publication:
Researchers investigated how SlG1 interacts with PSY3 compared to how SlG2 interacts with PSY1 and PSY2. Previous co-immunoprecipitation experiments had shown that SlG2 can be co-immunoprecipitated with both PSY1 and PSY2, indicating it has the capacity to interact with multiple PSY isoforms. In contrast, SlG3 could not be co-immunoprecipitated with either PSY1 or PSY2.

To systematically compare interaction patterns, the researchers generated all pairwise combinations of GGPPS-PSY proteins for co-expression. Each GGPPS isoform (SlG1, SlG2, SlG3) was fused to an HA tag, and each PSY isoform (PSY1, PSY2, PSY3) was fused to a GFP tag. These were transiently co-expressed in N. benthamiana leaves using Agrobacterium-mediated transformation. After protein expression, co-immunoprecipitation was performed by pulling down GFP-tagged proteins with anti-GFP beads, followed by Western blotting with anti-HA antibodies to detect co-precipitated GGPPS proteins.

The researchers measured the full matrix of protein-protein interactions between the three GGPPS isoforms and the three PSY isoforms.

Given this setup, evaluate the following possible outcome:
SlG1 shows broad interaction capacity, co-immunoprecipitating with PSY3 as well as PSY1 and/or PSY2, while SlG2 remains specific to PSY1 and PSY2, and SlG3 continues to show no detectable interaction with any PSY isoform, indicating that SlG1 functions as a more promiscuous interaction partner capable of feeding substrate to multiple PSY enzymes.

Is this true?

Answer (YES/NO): NO